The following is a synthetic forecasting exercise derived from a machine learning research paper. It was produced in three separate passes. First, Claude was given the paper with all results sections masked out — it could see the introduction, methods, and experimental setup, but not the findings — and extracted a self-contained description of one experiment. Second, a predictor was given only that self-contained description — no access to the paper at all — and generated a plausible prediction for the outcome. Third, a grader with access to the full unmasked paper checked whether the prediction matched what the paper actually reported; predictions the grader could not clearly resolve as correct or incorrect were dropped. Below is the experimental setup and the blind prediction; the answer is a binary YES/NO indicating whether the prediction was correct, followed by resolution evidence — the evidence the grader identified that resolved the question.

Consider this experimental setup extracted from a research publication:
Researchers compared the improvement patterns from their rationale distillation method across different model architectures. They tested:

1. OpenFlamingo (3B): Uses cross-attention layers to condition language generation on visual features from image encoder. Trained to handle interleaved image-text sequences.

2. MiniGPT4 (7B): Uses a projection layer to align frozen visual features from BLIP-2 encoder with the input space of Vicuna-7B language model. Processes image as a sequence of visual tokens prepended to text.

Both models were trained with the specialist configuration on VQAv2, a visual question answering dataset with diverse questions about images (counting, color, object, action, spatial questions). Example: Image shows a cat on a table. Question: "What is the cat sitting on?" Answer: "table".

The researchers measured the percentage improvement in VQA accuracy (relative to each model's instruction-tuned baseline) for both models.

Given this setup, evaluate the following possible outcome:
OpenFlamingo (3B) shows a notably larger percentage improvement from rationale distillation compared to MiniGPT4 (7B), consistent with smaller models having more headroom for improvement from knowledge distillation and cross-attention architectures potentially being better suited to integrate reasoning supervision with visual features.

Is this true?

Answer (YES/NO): NO